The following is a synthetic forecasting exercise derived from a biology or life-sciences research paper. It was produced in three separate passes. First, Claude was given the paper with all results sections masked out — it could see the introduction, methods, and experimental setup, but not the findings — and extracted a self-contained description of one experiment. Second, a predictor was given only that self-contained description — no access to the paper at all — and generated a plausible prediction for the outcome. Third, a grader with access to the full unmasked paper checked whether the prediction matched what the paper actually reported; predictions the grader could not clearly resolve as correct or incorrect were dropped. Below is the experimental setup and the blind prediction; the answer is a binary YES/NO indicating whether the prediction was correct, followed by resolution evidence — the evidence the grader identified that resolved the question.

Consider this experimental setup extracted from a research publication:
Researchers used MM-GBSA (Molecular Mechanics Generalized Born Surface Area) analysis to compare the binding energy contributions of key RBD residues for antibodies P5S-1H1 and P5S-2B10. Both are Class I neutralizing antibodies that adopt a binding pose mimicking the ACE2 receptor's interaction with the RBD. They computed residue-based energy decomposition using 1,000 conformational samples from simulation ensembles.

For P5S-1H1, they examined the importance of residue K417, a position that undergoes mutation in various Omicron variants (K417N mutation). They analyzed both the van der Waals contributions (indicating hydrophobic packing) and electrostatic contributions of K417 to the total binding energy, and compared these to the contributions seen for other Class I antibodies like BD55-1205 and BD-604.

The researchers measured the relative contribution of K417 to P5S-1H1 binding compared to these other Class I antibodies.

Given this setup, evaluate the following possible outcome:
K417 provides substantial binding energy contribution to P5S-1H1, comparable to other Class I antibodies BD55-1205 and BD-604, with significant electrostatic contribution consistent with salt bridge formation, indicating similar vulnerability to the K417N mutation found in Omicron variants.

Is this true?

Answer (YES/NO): NO